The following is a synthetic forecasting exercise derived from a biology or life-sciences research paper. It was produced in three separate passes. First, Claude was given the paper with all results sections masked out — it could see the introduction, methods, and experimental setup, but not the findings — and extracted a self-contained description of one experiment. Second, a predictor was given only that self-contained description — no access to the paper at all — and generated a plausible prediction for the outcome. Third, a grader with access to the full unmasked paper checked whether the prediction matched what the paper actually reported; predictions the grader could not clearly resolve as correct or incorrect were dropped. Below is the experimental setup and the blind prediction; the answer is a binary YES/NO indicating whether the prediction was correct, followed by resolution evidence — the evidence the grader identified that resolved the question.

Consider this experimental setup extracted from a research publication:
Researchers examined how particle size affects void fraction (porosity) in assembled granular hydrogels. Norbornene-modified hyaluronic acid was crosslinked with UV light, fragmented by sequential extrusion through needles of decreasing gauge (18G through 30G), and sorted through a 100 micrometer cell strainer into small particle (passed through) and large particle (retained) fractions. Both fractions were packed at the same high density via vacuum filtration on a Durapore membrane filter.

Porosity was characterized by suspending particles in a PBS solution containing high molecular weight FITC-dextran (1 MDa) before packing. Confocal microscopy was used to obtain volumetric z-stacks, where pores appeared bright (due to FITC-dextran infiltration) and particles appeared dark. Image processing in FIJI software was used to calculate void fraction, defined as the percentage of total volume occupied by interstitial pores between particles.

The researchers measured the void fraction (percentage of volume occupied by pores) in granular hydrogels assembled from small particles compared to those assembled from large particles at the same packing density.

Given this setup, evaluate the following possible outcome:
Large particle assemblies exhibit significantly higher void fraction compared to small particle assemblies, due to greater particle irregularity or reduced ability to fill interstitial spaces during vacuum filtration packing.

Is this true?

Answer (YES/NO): NO